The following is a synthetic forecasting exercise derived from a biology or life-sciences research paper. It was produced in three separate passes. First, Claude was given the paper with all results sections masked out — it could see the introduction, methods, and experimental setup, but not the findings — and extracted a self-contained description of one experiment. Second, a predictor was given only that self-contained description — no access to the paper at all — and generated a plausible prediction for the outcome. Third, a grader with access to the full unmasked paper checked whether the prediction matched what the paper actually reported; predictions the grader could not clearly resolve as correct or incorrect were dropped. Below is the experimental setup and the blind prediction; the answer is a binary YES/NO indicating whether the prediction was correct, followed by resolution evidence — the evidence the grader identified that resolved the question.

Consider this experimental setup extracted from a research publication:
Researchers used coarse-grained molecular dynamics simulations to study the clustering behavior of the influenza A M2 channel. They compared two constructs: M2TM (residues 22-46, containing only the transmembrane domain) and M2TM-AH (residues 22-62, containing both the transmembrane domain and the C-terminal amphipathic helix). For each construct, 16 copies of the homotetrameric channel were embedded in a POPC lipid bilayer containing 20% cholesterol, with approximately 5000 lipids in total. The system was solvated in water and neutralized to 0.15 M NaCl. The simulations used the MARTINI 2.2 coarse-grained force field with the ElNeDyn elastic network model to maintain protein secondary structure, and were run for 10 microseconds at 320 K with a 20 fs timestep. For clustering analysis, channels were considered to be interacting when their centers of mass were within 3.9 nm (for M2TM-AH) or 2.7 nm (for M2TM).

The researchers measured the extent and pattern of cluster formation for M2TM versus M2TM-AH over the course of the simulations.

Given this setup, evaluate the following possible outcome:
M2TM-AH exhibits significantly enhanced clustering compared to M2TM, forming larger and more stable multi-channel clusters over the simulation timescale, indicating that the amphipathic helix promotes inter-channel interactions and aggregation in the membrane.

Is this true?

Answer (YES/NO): YES